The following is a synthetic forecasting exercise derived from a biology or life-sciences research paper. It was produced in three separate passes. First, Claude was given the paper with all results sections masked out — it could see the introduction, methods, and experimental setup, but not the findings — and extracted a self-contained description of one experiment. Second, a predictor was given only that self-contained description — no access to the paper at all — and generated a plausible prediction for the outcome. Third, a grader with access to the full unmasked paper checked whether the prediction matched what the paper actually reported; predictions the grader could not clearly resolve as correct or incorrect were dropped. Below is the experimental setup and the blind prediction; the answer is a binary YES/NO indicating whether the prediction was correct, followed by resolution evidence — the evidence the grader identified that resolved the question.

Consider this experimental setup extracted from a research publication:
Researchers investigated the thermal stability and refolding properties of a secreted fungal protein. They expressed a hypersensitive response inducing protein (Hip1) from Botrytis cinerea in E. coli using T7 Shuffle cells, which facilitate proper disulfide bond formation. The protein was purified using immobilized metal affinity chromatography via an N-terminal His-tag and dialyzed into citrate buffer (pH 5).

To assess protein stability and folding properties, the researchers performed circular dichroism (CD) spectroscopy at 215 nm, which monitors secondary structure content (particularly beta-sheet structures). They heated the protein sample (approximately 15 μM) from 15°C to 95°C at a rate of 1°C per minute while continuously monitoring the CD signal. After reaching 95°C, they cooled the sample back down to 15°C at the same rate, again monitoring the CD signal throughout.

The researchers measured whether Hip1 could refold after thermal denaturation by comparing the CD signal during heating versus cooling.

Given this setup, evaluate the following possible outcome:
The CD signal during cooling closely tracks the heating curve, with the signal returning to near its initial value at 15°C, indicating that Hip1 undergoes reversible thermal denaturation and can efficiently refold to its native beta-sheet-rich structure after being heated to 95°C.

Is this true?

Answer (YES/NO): NO